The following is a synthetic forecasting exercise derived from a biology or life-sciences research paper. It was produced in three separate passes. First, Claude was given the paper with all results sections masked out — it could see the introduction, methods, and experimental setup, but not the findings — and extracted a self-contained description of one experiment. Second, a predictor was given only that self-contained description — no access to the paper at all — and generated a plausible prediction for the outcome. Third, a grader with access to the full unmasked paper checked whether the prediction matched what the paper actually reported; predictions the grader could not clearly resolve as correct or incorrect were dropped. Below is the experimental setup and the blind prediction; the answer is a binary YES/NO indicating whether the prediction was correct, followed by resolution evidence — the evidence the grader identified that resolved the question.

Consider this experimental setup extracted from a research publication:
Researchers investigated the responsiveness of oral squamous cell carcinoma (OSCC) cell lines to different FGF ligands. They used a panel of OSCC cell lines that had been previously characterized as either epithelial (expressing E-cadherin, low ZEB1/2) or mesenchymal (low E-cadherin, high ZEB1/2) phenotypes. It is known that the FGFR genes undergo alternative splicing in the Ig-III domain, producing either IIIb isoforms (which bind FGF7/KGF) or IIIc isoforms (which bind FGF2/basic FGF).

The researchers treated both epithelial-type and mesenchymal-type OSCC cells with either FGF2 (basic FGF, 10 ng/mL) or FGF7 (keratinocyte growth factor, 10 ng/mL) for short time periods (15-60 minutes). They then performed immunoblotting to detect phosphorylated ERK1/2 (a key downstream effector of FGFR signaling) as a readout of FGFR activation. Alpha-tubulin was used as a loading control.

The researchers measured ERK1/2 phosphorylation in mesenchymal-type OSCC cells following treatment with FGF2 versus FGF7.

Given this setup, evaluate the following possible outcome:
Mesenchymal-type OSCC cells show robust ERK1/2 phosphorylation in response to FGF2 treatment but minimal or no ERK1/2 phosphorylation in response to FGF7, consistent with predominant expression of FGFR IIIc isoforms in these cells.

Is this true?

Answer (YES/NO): NO